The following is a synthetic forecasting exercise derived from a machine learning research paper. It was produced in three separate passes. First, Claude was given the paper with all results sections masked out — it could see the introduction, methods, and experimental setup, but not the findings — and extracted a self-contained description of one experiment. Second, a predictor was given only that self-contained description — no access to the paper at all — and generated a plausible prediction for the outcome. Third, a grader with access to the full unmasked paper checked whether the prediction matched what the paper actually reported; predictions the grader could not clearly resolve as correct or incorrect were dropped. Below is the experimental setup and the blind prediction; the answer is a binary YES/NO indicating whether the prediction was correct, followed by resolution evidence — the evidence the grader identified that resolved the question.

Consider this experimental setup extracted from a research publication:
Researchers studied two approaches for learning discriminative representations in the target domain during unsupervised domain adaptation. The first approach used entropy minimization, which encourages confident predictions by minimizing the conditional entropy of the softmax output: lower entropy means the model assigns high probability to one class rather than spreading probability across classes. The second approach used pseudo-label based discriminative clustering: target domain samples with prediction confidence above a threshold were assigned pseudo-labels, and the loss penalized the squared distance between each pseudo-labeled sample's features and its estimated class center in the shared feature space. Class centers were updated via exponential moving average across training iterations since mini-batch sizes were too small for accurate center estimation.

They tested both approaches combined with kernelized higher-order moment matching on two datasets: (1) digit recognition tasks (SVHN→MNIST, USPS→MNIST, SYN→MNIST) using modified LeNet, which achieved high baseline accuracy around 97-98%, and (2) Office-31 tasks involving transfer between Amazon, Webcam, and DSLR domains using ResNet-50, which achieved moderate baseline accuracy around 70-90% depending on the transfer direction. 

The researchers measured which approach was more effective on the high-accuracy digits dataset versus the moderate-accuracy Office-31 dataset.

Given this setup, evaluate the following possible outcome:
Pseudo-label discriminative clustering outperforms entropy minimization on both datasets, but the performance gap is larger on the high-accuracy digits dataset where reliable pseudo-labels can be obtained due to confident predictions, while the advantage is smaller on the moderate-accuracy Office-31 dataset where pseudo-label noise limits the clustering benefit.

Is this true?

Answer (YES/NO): NO